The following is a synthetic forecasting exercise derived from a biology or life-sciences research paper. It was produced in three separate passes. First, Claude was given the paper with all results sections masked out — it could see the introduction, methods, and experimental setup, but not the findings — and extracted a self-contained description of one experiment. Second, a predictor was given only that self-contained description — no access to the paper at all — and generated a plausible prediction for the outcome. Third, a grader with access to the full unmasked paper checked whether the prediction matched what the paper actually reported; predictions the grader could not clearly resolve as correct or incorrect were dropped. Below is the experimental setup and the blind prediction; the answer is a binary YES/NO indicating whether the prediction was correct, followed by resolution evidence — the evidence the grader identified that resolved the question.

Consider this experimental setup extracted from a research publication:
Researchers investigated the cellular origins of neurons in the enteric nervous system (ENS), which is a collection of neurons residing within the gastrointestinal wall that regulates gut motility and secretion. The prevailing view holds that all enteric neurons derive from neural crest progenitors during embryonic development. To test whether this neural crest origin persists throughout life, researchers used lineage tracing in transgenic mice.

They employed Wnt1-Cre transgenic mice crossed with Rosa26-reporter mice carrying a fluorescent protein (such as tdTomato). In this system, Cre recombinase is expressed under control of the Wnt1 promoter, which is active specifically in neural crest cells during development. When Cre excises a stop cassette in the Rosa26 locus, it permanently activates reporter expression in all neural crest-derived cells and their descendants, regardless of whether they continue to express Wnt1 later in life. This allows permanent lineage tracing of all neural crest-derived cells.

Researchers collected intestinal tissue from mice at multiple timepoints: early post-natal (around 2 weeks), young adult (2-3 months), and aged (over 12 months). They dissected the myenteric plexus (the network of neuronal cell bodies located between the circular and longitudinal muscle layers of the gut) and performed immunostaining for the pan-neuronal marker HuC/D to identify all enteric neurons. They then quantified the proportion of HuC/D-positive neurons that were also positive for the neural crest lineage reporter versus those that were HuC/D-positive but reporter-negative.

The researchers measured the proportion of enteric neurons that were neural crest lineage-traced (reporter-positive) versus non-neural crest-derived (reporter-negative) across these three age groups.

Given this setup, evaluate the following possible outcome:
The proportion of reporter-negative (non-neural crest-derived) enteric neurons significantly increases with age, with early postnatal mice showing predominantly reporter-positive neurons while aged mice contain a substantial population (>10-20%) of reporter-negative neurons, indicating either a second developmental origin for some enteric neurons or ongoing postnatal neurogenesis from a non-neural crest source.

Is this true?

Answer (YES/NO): YES